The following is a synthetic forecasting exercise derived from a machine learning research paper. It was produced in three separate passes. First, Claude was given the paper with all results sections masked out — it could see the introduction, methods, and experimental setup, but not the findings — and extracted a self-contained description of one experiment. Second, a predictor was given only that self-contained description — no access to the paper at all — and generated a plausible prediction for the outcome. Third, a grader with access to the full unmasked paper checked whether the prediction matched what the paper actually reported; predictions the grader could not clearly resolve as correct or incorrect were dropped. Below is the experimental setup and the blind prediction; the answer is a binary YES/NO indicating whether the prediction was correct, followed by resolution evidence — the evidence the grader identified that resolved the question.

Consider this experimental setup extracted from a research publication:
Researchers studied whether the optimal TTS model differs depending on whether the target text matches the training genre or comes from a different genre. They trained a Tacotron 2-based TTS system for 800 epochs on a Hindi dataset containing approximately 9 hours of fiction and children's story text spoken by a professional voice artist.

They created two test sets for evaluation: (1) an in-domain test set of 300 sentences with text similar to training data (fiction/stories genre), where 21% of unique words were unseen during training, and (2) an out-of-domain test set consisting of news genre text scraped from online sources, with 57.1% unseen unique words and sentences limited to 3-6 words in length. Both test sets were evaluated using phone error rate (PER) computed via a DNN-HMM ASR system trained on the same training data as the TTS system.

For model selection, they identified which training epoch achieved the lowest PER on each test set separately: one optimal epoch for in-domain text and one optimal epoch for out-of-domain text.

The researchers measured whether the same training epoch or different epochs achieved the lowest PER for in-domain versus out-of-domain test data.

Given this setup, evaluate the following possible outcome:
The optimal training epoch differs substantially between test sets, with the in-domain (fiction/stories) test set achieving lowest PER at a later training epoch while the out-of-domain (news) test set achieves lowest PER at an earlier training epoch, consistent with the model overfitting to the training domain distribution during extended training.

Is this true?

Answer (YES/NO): YES